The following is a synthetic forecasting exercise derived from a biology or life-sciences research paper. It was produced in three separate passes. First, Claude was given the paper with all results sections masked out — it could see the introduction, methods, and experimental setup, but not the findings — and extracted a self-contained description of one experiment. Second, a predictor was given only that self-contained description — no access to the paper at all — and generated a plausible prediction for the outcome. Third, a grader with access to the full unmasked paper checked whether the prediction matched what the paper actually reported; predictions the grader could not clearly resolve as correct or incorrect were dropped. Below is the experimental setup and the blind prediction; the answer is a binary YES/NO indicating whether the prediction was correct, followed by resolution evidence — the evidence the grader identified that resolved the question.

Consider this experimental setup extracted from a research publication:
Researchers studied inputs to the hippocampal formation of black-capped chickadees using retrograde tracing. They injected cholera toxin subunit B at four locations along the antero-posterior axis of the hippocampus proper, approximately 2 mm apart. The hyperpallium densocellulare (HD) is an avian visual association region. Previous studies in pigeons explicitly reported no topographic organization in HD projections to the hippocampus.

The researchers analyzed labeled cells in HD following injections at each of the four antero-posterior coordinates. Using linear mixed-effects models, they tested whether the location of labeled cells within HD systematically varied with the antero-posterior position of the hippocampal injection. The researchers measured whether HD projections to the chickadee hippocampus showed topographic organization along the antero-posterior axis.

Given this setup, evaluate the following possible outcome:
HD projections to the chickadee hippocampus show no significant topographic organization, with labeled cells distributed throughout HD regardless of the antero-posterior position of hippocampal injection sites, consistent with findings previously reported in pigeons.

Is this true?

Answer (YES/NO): NO